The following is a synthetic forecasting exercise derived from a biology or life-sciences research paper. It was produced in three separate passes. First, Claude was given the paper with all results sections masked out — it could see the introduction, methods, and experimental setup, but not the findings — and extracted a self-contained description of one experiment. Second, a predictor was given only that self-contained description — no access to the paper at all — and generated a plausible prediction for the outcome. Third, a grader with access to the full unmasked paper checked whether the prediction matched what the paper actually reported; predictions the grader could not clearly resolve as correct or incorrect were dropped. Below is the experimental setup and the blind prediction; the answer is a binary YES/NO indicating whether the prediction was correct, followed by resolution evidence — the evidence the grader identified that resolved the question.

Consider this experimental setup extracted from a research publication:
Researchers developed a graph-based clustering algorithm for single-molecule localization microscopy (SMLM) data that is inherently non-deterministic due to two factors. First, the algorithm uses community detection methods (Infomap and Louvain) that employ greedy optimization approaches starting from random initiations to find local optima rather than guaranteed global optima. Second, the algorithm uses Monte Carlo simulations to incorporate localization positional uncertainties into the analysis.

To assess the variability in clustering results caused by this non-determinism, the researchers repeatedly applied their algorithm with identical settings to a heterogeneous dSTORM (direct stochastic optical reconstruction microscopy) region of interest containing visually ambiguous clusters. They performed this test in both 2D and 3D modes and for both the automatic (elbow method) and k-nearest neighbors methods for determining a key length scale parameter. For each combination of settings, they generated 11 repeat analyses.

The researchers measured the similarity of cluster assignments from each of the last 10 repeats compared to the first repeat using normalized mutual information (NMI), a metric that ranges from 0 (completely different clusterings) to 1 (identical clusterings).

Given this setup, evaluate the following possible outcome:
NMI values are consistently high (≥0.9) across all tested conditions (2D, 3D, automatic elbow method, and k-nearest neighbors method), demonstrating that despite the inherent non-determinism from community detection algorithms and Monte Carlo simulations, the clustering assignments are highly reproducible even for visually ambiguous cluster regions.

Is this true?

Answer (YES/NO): YES